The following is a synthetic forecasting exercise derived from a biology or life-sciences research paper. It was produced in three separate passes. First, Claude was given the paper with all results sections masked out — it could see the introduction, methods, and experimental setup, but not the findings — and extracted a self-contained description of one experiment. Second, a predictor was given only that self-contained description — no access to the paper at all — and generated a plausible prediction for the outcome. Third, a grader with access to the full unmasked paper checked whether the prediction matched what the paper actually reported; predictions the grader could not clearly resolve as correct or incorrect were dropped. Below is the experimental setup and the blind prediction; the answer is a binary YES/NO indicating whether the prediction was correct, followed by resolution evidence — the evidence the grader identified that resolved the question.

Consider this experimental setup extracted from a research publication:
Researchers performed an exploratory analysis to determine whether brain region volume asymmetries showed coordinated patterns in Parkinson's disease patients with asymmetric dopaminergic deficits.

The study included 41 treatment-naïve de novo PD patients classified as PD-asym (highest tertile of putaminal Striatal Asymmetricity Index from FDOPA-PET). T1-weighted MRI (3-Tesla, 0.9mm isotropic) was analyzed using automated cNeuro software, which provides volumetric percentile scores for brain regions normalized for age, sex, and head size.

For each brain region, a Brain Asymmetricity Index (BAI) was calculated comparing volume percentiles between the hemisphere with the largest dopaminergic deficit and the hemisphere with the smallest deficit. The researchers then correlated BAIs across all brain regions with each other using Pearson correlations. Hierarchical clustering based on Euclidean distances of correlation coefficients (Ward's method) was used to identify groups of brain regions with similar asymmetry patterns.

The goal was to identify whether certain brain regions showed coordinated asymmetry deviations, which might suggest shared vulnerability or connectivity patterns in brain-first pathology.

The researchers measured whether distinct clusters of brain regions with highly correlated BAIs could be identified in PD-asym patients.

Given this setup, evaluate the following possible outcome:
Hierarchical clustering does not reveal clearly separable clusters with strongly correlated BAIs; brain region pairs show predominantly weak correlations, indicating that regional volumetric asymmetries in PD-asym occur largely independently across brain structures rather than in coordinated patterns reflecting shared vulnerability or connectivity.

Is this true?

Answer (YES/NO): NO